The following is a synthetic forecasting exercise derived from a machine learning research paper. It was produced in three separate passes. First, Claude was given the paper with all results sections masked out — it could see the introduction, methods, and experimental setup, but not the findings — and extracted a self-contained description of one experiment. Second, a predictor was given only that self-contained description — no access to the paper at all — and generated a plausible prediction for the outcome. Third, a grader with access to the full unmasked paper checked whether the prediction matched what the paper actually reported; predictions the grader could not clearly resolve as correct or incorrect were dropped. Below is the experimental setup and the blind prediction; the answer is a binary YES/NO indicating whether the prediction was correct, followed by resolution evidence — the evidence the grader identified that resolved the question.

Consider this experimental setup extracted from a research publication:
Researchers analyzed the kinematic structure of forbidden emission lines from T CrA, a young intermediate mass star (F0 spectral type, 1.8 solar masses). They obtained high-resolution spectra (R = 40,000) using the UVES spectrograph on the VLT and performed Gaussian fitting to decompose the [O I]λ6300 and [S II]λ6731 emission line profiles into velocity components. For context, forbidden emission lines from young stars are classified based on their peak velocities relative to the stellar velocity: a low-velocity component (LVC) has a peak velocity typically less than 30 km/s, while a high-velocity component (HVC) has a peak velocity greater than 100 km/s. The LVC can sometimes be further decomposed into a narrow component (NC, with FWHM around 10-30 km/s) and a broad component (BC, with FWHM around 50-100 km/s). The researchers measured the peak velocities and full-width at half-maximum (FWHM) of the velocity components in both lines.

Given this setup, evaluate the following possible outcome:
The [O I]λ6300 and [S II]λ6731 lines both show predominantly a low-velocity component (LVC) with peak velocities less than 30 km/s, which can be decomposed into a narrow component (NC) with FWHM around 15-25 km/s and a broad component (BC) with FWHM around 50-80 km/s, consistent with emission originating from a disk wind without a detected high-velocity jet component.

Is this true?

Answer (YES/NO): NO